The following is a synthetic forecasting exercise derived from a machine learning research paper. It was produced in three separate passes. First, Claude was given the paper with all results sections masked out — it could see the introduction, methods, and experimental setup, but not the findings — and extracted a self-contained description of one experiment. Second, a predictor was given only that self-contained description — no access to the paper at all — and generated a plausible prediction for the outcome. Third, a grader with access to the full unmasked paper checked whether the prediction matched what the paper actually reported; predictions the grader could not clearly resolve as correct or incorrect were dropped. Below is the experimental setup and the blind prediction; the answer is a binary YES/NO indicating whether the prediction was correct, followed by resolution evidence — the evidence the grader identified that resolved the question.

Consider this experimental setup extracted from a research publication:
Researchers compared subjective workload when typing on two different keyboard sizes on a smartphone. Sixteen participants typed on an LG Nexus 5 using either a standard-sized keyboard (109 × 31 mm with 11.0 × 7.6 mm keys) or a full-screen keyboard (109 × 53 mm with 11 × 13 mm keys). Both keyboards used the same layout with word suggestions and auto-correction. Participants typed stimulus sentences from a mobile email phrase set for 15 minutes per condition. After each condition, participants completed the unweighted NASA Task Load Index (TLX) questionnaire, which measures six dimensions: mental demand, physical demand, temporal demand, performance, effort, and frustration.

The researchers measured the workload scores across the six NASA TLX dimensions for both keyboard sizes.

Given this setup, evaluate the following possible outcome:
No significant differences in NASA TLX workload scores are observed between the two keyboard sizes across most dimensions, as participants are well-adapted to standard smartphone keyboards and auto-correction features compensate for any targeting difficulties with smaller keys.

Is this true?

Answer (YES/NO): NO